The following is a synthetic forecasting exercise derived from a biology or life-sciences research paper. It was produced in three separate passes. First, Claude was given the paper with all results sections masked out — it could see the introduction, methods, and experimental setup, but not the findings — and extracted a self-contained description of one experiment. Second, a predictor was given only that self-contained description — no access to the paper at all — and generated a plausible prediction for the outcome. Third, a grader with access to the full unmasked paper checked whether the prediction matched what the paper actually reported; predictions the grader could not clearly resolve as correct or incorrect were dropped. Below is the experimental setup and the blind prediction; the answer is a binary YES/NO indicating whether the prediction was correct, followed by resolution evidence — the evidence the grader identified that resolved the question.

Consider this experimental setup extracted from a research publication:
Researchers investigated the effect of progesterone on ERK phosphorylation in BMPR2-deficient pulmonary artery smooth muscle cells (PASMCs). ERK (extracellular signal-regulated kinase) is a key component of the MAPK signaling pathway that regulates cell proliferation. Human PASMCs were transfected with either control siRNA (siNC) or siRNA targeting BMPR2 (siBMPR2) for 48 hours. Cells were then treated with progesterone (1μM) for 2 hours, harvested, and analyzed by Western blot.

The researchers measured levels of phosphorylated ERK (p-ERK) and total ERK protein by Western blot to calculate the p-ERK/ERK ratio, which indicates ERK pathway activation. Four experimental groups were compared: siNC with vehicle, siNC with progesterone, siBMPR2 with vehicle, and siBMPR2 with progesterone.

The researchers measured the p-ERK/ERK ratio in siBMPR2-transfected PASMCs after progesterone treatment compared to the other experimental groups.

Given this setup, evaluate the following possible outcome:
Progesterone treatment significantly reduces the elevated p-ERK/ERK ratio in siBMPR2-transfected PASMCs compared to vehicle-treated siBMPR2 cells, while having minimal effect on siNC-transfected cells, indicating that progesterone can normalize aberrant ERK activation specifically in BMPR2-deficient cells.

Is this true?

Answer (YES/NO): NO